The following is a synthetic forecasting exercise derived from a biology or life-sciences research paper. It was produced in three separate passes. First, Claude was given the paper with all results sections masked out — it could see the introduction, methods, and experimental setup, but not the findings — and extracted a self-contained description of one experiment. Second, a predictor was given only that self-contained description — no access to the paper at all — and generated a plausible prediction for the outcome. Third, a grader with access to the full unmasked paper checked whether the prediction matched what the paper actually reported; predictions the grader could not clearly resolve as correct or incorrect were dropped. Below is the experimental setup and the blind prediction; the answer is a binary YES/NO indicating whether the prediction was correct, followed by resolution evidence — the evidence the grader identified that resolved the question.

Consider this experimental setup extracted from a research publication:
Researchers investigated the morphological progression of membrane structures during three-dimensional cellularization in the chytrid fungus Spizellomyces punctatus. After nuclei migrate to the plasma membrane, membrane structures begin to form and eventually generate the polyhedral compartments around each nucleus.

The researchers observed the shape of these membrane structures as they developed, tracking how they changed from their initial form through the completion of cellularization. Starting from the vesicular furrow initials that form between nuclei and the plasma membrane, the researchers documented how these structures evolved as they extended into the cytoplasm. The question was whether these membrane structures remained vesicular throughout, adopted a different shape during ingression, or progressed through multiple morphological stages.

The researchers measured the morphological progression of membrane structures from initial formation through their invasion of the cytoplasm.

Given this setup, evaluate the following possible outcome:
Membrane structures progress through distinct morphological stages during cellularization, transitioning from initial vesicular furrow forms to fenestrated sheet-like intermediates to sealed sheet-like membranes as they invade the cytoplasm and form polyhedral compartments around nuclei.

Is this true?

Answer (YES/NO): NO